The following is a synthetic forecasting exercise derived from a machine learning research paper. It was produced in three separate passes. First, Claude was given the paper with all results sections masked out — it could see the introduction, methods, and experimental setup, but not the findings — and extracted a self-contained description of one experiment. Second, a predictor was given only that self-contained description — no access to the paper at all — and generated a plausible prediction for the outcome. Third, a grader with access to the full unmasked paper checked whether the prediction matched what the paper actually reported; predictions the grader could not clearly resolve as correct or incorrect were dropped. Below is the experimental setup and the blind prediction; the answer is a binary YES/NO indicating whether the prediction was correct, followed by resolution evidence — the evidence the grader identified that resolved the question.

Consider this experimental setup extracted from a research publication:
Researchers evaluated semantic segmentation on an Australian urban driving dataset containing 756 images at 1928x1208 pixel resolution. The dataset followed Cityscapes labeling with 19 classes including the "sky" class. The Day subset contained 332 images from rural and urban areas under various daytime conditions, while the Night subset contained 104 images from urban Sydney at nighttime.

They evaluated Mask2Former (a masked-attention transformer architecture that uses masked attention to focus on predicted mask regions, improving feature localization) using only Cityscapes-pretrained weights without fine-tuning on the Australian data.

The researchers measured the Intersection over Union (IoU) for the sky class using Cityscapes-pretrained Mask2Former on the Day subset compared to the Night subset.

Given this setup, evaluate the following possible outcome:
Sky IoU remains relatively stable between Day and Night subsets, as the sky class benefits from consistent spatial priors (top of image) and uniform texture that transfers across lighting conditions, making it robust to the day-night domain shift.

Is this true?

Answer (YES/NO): NO